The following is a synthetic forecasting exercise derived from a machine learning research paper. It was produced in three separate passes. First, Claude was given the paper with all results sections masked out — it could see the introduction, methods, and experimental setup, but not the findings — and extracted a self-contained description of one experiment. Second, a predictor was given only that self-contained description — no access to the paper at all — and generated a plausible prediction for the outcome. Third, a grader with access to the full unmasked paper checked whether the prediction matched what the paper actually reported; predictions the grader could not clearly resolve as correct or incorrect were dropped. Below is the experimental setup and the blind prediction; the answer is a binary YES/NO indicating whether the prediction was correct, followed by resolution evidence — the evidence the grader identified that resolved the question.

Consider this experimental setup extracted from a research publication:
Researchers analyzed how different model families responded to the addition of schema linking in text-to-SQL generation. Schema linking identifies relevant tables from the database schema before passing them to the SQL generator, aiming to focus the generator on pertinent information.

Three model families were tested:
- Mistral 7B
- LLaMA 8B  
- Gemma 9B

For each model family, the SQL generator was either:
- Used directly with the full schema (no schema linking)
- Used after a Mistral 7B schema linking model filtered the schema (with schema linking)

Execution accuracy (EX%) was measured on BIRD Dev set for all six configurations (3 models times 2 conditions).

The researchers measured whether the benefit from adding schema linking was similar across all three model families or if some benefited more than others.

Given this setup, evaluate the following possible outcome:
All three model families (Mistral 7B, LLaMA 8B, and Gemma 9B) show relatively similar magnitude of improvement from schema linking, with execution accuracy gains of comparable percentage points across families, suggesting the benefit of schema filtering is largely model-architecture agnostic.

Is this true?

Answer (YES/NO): YES